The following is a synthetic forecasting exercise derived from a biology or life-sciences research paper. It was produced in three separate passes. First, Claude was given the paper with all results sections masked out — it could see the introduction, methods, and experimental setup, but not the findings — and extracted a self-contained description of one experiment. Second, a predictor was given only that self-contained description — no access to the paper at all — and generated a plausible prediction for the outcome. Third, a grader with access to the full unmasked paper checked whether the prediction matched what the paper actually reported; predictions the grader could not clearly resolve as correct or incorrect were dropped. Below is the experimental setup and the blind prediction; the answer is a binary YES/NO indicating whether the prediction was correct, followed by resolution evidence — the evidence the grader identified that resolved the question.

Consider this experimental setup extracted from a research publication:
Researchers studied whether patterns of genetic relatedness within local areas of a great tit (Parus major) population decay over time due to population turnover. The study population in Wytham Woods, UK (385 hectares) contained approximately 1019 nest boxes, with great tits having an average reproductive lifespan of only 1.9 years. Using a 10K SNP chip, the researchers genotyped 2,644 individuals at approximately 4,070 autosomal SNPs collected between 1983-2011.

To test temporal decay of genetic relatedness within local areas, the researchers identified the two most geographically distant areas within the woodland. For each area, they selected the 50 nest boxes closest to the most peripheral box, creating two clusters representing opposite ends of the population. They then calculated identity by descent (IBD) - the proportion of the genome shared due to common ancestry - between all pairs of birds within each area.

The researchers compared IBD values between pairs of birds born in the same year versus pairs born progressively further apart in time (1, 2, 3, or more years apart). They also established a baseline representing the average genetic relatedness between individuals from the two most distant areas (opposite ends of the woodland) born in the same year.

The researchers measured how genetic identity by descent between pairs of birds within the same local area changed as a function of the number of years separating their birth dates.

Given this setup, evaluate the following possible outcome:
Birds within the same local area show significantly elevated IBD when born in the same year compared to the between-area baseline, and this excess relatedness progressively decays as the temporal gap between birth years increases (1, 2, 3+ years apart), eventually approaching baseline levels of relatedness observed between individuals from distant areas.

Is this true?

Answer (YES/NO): YES